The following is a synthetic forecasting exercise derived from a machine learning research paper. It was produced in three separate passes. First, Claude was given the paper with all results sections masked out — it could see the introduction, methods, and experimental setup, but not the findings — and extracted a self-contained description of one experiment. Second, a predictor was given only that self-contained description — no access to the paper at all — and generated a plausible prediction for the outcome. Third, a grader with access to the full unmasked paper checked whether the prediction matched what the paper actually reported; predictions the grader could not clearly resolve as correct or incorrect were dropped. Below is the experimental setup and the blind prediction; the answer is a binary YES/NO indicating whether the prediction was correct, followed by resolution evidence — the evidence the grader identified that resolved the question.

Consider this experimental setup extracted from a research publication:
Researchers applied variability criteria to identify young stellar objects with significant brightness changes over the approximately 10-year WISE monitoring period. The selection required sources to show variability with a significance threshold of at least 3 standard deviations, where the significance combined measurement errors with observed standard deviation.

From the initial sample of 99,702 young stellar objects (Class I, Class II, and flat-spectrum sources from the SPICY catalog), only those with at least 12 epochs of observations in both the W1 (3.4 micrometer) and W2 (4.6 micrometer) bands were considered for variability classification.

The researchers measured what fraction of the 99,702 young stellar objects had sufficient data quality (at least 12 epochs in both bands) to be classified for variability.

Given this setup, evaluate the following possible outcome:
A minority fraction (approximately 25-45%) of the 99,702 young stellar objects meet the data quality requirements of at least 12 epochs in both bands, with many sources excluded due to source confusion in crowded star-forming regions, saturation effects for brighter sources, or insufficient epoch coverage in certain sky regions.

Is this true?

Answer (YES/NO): NO